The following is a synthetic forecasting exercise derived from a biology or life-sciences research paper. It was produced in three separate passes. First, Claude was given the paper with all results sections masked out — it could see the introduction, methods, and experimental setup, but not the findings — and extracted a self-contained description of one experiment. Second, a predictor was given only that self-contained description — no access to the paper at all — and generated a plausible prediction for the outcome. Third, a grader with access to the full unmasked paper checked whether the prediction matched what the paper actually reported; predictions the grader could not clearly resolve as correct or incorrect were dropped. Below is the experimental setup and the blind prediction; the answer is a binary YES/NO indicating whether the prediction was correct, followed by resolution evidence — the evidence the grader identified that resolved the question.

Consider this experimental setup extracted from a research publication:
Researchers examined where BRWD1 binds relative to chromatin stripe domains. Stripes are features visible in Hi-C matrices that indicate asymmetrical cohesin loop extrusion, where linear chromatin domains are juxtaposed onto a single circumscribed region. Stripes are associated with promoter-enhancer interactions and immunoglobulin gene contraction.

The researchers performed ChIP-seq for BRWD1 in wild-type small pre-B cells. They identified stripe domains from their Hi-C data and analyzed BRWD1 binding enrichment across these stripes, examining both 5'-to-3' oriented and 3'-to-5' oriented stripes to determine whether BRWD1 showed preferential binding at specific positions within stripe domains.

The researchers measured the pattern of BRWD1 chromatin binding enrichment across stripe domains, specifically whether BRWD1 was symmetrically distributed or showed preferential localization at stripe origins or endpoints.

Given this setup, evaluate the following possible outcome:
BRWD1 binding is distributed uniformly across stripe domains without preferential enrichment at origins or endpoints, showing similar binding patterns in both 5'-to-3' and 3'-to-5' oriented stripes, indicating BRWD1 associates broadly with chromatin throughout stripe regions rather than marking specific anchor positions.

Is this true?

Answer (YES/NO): NO